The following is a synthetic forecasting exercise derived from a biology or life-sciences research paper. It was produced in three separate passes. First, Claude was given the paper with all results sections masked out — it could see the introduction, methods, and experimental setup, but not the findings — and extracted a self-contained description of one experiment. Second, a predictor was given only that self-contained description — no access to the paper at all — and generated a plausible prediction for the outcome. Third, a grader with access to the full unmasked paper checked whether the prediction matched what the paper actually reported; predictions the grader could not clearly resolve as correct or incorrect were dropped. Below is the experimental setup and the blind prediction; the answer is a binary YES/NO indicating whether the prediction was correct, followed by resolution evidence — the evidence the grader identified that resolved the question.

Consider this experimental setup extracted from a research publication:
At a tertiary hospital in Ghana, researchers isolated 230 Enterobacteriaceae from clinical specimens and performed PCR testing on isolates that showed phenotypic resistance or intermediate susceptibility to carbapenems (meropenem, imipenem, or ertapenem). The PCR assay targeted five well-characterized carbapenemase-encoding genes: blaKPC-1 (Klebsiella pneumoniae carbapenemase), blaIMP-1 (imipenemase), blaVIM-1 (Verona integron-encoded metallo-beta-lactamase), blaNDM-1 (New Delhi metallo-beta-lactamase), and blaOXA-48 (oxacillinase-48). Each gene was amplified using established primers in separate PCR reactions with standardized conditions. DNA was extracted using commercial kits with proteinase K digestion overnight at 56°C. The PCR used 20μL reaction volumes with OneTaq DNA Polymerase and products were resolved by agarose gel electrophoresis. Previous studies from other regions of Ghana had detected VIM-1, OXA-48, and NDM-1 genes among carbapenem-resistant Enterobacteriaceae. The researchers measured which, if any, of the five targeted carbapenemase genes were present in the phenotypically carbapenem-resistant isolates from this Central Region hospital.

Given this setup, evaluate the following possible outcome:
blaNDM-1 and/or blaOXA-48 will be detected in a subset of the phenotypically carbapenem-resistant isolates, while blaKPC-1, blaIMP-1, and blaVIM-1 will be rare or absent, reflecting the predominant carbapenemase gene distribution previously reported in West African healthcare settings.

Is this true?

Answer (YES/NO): YES